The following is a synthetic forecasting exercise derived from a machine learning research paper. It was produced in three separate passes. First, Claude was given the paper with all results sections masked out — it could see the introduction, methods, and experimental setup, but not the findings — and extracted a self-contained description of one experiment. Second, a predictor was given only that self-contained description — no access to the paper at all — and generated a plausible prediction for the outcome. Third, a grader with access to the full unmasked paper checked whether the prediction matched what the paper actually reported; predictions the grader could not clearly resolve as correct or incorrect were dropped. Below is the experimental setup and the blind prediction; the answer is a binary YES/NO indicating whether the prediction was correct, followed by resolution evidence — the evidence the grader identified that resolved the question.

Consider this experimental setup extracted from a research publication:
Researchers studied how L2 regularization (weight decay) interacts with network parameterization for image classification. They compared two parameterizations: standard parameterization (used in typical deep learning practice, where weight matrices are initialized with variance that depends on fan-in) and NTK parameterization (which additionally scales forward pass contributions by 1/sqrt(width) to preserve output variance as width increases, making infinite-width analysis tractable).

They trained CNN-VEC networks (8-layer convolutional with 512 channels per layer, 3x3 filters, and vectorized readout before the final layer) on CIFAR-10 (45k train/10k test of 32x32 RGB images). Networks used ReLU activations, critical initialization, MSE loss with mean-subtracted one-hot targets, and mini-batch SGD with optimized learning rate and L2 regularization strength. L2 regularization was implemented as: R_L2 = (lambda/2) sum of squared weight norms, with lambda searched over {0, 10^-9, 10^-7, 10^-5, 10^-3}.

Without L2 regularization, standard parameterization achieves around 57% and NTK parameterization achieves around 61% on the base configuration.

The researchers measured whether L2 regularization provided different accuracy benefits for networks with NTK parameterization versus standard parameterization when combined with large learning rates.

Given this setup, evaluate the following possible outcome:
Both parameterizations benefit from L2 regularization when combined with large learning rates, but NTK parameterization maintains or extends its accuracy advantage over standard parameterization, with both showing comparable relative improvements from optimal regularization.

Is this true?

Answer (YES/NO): NO